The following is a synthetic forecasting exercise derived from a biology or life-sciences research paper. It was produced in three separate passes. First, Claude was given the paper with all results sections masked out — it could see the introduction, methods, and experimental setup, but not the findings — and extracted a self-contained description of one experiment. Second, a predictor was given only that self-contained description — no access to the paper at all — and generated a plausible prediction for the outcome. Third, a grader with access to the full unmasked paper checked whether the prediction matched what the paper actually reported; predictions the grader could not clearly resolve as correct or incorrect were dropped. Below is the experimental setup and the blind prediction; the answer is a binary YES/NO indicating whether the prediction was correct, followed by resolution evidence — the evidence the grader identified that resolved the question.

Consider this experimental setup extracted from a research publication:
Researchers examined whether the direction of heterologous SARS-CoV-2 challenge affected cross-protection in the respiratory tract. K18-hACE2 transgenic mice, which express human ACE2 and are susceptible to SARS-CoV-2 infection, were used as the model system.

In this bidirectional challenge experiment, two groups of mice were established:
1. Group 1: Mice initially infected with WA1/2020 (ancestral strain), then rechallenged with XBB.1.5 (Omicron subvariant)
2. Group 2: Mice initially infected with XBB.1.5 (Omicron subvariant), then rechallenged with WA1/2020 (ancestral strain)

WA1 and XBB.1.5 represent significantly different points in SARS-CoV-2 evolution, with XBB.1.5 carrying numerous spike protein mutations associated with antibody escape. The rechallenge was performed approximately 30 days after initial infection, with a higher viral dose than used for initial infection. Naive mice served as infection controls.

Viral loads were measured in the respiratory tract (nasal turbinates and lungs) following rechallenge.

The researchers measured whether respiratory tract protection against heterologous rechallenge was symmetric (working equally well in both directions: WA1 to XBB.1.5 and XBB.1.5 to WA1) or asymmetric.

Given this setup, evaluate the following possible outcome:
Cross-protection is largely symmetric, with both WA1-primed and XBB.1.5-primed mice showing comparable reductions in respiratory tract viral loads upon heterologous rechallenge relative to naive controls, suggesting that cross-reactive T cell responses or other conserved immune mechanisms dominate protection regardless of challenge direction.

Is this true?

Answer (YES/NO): YES